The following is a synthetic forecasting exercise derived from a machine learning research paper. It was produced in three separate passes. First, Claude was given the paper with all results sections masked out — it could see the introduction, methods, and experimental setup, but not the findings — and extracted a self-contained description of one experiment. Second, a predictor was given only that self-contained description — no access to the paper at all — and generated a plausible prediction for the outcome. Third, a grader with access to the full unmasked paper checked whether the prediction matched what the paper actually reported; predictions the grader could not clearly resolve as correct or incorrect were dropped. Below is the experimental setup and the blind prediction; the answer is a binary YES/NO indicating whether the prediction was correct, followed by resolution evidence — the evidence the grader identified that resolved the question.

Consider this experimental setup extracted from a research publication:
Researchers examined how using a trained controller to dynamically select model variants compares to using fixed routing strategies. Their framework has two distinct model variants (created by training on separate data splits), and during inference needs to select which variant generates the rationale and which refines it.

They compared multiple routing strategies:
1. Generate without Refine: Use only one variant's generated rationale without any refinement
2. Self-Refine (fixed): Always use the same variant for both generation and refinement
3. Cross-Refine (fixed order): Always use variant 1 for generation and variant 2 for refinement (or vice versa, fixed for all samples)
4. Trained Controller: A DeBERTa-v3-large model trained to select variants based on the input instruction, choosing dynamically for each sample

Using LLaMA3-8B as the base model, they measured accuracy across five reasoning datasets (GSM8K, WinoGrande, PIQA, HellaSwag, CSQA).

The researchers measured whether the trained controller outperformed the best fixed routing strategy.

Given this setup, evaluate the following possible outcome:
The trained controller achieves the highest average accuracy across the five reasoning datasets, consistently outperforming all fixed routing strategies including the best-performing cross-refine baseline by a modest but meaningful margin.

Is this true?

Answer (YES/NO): YES